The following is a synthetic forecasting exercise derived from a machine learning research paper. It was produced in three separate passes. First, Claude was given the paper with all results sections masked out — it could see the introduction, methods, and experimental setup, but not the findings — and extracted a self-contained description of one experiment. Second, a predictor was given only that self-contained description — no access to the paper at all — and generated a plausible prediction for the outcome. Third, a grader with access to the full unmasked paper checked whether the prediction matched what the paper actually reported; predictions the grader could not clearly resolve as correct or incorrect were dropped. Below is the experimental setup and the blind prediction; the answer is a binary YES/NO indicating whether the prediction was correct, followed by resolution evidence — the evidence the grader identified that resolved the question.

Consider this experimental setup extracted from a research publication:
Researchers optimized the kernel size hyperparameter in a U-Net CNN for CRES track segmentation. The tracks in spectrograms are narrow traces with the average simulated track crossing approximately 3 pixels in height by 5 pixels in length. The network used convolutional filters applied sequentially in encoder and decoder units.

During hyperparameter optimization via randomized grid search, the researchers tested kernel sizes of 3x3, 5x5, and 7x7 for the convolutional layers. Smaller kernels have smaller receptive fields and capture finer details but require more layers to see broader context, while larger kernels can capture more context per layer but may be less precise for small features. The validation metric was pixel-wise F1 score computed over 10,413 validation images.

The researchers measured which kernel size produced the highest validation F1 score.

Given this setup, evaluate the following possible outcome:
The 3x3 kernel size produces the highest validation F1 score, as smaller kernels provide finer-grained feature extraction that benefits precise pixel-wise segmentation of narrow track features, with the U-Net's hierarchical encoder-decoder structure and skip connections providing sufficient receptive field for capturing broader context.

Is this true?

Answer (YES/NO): YES